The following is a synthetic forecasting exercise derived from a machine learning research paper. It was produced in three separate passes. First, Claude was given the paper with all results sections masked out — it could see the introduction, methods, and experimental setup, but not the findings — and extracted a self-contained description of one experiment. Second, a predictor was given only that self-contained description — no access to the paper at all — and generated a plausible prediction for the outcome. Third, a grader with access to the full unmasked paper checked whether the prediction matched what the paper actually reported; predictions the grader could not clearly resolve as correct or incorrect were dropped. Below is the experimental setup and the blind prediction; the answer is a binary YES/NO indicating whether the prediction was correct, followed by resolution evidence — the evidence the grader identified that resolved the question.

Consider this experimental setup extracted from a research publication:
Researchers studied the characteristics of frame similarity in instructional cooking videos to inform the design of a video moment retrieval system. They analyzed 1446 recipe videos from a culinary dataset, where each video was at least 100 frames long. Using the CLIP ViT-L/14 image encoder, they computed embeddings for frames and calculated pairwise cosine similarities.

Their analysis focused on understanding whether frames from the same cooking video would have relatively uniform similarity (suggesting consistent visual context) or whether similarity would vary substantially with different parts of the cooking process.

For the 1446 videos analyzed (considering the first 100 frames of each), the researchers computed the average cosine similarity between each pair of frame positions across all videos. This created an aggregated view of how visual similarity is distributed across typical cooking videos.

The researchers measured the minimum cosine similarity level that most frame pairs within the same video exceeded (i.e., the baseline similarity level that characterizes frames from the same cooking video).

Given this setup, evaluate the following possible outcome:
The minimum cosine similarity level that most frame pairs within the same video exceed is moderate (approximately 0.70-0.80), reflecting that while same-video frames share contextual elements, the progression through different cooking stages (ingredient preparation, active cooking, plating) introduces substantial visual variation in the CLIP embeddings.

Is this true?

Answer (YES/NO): YES